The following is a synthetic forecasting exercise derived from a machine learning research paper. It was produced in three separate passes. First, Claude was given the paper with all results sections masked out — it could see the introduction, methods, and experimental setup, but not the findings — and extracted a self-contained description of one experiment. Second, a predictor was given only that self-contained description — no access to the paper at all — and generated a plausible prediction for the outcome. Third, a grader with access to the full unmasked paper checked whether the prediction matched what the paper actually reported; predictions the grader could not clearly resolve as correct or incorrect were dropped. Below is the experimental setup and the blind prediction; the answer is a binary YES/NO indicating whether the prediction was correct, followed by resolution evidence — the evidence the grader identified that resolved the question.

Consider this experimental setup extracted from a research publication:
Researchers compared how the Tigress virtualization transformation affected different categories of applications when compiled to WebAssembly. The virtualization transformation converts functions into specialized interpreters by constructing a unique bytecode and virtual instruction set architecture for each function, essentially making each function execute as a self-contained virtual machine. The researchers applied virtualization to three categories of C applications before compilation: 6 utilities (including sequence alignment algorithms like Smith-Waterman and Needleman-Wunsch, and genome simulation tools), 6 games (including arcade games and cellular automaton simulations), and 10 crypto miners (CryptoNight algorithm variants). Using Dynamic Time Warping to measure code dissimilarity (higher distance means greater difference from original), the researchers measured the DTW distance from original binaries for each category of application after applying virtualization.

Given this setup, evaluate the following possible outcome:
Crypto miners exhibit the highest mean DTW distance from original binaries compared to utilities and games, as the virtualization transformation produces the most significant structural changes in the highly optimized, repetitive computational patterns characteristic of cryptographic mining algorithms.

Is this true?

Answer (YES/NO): NO